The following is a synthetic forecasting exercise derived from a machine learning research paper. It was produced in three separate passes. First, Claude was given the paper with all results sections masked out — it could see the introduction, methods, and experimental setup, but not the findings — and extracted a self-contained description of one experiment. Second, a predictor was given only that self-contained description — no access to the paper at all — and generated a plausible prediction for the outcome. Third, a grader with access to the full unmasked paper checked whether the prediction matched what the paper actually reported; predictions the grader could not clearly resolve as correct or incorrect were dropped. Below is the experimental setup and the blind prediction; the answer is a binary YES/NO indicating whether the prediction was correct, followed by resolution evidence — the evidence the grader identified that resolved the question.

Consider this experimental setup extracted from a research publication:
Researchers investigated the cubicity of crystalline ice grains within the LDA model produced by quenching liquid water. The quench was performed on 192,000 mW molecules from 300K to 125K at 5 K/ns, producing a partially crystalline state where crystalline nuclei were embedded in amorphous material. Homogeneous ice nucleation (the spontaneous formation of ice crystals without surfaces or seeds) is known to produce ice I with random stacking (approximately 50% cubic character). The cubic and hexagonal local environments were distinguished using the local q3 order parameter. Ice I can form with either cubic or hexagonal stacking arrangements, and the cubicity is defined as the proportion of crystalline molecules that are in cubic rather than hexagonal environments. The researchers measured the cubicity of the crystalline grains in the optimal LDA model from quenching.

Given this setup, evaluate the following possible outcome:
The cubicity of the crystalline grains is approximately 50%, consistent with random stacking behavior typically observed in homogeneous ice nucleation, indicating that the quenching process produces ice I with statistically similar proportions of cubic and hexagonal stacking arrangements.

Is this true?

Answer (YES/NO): YES